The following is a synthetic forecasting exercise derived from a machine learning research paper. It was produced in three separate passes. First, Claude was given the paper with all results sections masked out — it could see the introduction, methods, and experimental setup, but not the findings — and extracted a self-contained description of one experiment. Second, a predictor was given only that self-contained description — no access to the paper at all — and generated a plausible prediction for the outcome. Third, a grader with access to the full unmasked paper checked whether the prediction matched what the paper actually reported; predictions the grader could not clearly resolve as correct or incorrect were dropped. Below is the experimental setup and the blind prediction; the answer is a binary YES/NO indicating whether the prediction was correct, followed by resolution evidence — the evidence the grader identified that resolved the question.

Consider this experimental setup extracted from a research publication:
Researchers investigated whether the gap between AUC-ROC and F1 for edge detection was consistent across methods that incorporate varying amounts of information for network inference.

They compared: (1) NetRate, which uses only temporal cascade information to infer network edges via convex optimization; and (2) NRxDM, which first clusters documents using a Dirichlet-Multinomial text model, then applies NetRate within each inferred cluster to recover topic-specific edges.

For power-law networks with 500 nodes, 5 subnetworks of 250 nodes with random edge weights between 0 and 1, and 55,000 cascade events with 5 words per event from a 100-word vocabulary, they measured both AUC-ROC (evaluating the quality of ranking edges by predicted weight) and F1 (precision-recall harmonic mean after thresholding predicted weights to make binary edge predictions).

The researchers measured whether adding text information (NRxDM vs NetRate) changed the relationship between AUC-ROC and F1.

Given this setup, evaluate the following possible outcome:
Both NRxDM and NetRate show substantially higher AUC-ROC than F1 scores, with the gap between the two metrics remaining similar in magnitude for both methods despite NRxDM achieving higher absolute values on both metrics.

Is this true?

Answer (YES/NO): NO